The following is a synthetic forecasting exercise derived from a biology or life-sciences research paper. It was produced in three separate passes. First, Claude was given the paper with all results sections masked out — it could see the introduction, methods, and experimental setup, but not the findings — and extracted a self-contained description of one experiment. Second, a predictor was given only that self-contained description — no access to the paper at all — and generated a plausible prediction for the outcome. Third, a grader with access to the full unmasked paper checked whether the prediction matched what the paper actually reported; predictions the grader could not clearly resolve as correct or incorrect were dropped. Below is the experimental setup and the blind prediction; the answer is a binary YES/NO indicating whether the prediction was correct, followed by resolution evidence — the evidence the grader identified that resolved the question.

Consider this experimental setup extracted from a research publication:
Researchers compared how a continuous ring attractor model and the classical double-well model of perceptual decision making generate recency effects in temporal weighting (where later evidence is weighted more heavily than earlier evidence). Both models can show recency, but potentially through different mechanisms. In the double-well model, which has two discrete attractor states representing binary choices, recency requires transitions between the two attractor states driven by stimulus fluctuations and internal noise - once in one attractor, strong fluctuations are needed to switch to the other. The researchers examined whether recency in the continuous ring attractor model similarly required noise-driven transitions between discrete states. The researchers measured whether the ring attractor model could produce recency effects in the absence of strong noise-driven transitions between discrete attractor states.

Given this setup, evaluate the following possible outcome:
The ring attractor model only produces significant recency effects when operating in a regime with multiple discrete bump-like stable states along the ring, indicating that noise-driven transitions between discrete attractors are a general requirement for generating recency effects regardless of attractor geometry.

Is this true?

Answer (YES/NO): NO